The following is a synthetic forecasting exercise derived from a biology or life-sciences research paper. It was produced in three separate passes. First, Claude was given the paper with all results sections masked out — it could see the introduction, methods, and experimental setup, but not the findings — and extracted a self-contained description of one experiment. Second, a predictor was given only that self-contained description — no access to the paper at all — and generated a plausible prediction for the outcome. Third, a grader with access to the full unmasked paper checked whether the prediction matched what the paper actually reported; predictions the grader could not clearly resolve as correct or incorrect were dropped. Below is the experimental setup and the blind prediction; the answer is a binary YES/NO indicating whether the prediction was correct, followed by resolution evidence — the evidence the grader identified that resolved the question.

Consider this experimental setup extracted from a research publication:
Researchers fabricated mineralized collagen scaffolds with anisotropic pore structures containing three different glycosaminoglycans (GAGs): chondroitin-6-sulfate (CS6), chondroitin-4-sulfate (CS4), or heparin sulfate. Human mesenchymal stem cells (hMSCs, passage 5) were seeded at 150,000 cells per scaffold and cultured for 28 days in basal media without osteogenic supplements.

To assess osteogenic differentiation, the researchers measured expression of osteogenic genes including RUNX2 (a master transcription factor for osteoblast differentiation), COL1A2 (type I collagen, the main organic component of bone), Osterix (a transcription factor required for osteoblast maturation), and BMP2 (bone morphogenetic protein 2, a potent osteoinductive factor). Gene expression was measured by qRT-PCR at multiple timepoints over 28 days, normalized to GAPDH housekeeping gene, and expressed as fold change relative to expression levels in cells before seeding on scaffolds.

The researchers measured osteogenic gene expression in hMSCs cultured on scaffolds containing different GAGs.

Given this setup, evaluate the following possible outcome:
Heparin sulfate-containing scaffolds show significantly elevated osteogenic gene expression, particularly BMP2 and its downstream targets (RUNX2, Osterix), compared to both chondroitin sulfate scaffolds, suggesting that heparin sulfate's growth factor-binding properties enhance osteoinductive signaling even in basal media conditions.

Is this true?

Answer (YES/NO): NO